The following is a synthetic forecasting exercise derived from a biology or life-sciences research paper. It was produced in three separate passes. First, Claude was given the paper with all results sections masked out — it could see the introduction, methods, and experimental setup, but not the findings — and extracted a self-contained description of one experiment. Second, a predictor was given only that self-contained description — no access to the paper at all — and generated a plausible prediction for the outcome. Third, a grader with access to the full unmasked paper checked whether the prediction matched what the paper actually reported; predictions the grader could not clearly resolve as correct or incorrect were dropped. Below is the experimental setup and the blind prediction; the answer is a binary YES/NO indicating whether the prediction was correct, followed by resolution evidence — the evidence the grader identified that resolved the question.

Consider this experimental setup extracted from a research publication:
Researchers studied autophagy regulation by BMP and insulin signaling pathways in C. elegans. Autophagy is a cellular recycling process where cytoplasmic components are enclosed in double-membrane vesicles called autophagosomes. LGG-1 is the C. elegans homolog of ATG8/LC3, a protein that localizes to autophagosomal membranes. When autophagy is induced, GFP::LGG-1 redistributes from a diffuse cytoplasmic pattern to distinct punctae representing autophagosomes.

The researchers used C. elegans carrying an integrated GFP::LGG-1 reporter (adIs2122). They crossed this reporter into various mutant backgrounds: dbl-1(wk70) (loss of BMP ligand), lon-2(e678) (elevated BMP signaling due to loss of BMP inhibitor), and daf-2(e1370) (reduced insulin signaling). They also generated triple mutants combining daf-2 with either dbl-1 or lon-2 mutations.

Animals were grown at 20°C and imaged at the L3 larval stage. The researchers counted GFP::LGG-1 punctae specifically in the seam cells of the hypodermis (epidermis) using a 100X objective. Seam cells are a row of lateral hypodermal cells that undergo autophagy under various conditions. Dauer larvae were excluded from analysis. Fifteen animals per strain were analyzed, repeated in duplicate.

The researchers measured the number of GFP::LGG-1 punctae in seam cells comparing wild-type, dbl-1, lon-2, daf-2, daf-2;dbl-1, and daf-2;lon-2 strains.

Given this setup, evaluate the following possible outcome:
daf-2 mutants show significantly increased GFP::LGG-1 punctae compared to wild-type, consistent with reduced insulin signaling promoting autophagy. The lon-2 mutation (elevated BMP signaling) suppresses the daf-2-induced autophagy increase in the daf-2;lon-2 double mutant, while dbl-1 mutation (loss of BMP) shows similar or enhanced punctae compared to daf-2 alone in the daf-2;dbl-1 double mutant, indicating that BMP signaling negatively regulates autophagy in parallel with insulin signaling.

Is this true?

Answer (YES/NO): NO